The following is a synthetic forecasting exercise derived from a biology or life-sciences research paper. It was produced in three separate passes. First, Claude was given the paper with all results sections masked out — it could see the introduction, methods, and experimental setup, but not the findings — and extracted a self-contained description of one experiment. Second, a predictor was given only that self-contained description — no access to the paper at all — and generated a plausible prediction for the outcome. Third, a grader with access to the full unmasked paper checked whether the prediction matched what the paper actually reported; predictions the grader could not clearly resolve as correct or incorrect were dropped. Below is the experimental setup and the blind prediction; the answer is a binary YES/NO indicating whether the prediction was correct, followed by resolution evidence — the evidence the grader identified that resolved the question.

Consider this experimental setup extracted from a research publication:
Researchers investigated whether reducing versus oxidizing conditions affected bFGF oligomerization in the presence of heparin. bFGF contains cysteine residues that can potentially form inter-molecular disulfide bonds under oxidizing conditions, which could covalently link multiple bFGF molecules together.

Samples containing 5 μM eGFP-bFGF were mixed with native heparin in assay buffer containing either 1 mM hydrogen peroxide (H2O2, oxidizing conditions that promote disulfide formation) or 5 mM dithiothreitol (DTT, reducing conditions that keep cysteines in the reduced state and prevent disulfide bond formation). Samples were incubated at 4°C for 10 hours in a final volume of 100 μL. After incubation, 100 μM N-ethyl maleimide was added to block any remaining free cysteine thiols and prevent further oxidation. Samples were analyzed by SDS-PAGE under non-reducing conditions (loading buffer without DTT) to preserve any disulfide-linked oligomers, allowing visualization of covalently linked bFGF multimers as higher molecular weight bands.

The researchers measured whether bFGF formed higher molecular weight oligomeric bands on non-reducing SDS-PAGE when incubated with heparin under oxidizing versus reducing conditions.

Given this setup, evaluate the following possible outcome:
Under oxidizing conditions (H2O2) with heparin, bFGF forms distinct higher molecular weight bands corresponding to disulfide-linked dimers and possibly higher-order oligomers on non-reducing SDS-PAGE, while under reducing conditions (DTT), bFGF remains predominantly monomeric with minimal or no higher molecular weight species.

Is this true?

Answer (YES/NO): YES